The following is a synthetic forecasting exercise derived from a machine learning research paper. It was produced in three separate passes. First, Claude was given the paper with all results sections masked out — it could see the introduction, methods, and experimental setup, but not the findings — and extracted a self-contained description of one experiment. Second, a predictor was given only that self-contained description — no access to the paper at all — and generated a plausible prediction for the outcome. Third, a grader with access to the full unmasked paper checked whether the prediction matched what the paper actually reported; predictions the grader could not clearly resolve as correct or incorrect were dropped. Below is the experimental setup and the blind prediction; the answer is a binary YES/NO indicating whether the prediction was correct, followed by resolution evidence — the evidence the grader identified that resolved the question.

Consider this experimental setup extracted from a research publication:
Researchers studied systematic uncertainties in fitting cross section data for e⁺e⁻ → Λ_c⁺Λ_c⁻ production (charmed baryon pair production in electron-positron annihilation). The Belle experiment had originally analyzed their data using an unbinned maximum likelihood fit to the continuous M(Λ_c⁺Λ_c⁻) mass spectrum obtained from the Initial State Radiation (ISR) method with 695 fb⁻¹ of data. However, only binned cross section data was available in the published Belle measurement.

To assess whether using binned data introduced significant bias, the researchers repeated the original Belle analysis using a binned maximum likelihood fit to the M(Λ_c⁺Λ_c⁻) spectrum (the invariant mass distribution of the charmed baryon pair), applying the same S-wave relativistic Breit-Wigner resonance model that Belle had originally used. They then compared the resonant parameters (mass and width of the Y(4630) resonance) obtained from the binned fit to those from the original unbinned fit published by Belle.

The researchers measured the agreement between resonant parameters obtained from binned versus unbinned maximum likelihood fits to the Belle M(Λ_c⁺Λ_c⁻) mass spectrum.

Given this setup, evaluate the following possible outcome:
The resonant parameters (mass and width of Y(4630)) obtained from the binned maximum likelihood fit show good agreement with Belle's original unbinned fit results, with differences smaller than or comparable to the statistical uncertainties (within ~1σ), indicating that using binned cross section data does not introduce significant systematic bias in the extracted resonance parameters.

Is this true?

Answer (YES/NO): YES